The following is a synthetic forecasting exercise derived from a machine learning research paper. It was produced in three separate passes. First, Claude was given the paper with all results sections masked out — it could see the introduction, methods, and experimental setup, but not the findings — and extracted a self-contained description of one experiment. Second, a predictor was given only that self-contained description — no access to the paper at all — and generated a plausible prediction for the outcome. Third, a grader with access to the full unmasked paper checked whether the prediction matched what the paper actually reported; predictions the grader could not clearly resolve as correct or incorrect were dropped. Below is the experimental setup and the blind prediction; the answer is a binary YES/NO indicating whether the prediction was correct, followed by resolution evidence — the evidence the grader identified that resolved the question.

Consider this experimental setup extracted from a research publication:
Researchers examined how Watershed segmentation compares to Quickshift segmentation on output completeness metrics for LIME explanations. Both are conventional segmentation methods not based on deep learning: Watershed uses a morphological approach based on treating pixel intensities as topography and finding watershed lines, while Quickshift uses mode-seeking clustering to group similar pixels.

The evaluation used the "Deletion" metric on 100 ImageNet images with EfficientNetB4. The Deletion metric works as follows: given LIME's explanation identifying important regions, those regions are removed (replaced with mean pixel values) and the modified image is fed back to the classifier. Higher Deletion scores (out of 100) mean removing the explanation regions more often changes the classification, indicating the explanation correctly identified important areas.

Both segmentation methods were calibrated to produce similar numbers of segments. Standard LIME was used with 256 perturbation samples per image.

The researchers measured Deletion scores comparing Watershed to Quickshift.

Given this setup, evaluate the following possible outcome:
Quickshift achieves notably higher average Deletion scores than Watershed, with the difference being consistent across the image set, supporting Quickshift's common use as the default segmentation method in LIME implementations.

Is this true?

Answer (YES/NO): NO